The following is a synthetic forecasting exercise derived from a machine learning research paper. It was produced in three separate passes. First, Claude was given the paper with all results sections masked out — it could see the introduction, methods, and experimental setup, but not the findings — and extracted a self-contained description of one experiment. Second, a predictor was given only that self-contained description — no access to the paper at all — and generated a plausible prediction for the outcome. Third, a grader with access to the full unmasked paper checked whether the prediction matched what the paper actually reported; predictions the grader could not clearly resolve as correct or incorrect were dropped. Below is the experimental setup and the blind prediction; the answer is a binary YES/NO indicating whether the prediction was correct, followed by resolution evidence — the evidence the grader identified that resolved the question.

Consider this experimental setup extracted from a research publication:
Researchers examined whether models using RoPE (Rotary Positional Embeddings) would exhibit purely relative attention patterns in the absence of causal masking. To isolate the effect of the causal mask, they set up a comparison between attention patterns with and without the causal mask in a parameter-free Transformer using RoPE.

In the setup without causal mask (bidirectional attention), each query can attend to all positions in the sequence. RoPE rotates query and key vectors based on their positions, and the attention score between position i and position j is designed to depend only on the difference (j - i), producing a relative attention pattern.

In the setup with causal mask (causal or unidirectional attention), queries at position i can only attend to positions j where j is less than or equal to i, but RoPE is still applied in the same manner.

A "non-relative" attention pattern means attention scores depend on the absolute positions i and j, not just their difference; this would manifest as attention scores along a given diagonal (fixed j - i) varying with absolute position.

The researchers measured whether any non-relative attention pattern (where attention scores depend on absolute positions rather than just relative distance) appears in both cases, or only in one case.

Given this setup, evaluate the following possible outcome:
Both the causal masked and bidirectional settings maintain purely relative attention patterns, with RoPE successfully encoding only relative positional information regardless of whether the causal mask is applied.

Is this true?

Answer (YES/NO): NO